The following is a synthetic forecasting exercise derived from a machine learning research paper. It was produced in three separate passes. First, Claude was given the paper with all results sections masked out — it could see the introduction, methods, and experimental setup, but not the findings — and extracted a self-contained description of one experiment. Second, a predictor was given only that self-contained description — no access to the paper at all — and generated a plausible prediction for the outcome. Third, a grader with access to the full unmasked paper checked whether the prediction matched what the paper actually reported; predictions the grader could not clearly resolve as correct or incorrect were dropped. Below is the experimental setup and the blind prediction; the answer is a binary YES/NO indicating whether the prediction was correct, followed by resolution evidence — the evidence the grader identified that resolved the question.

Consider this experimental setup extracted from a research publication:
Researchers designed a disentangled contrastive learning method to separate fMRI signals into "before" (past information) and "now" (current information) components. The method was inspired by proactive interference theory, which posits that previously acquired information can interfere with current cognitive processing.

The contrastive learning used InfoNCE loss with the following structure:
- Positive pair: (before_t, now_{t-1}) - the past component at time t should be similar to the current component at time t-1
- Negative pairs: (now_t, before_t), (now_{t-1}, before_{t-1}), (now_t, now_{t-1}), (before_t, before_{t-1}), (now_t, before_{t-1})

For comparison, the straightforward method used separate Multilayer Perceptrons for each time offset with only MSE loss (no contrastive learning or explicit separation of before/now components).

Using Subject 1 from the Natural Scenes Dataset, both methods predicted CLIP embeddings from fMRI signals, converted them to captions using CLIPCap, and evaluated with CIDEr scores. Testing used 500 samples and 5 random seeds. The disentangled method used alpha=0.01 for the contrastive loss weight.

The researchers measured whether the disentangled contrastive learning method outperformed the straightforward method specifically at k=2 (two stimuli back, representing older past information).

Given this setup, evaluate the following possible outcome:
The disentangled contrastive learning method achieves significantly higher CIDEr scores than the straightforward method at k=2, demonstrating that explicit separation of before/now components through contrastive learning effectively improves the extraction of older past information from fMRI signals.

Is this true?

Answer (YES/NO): NO